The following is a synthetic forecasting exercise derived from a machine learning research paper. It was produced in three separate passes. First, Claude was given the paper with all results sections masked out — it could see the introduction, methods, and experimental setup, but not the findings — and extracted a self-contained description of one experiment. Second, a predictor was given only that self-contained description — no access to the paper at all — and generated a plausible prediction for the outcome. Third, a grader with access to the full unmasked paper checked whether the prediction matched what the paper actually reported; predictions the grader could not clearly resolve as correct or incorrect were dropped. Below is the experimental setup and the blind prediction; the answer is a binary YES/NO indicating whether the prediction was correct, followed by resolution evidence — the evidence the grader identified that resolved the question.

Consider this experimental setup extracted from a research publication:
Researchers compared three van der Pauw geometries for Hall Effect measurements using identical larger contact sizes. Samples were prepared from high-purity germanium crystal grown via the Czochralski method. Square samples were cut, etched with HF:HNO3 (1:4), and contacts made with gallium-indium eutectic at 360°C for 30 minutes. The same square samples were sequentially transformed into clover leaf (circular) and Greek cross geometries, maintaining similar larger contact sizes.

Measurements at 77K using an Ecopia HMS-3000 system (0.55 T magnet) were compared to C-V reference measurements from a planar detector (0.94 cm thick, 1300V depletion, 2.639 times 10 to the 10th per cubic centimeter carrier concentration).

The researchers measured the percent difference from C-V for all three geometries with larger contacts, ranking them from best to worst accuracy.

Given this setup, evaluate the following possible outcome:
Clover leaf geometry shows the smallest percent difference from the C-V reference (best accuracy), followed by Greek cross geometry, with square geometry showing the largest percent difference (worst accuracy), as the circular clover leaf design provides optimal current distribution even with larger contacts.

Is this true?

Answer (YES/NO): NO